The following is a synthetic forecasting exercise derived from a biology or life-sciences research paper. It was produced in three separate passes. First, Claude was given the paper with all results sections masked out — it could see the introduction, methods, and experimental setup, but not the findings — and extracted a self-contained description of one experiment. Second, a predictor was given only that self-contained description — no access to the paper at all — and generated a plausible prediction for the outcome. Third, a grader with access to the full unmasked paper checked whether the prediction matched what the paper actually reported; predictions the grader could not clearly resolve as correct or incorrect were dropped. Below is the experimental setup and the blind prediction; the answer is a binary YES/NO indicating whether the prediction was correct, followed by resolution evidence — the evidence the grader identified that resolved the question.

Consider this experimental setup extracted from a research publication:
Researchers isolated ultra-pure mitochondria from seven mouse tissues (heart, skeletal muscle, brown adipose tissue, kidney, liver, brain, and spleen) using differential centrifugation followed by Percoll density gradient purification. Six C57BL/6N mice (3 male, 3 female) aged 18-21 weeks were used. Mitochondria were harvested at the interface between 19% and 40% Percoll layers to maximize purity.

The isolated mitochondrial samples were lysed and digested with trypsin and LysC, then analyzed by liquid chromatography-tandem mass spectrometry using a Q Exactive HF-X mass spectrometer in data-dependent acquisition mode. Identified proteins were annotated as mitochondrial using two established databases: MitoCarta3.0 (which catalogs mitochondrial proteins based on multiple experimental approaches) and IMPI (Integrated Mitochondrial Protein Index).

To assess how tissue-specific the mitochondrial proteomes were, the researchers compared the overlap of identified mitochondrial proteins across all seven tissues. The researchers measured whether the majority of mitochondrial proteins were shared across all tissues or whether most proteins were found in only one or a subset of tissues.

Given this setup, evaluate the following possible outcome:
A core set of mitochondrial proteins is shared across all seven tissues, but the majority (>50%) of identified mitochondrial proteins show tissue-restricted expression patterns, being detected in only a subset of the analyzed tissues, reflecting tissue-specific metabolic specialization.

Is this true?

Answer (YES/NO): NO